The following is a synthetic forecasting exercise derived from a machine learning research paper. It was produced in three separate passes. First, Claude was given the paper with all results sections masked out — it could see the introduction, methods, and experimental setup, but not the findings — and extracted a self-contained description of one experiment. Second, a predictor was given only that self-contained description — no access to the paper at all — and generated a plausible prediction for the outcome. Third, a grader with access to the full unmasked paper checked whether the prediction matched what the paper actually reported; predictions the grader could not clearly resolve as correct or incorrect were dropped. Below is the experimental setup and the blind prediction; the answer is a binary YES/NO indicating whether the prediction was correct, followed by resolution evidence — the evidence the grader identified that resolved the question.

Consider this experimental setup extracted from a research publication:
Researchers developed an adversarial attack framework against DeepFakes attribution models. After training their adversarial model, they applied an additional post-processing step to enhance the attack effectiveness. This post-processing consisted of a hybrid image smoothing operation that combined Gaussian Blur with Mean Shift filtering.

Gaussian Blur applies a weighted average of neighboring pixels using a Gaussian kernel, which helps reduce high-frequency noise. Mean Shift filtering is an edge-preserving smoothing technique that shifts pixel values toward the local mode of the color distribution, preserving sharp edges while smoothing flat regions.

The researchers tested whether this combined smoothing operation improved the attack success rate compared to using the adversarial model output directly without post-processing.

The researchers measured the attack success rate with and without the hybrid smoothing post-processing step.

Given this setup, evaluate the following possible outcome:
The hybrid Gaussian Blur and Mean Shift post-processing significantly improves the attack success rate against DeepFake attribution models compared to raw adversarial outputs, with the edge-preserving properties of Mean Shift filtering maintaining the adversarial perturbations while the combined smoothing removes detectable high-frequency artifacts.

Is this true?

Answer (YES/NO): YES